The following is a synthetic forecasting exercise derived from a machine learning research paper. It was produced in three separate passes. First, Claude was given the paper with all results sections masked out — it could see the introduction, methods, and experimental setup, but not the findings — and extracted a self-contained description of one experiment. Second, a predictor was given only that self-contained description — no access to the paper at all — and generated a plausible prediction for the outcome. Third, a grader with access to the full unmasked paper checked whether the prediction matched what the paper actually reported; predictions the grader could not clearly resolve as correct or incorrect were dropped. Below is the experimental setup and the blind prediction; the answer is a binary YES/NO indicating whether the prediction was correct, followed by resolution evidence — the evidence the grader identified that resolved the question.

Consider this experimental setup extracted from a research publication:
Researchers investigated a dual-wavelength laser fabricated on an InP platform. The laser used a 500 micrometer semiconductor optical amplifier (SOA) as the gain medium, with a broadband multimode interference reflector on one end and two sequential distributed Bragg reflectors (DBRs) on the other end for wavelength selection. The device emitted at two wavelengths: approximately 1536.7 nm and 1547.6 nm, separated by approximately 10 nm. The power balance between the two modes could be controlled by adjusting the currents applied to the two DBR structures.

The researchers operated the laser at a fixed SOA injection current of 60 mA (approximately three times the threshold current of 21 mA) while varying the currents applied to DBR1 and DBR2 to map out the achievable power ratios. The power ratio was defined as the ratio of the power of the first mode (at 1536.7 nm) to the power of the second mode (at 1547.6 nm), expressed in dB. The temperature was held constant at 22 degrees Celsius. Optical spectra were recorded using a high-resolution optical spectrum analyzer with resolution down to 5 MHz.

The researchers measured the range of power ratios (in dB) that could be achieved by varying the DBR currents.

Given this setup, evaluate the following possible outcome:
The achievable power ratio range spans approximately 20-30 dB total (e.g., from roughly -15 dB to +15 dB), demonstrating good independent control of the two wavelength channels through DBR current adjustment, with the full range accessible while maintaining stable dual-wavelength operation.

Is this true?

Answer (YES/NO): NO